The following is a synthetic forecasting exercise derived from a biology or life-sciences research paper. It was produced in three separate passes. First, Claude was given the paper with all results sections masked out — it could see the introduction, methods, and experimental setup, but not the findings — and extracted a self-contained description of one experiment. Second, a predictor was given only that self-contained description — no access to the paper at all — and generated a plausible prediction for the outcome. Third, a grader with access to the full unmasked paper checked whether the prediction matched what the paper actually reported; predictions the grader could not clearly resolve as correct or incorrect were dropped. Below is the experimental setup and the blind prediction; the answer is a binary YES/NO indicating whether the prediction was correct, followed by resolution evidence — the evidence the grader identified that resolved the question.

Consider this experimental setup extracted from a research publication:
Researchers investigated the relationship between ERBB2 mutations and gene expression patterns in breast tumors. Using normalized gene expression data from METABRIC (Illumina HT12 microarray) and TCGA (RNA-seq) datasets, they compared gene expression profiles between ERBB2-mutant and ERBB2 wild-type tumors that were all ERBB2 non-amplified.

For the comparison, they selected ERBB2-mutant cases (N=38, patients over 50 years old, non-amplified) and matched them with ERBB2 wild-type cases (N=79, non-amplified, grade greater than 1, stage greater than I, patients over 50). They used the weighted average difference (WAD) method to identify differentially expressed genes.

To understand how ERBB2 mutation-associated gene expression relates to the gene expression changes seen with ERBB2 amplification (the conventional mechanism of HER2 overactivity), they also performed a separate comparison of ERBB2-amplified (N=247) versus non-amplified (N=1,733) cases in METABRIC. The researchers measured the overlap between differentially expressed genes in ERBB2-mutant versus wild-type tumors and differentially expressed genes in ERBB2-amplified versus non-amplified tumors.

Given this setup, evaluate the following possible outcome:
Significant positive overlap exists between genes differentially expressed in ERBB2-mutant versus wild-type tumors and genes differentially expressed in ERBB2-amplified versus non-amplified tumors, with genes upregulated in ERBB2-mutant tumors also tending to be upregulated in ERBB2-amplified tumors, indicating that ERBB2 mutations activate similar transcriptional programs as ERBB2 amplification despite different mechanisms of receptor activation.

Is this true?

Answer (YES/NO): YES